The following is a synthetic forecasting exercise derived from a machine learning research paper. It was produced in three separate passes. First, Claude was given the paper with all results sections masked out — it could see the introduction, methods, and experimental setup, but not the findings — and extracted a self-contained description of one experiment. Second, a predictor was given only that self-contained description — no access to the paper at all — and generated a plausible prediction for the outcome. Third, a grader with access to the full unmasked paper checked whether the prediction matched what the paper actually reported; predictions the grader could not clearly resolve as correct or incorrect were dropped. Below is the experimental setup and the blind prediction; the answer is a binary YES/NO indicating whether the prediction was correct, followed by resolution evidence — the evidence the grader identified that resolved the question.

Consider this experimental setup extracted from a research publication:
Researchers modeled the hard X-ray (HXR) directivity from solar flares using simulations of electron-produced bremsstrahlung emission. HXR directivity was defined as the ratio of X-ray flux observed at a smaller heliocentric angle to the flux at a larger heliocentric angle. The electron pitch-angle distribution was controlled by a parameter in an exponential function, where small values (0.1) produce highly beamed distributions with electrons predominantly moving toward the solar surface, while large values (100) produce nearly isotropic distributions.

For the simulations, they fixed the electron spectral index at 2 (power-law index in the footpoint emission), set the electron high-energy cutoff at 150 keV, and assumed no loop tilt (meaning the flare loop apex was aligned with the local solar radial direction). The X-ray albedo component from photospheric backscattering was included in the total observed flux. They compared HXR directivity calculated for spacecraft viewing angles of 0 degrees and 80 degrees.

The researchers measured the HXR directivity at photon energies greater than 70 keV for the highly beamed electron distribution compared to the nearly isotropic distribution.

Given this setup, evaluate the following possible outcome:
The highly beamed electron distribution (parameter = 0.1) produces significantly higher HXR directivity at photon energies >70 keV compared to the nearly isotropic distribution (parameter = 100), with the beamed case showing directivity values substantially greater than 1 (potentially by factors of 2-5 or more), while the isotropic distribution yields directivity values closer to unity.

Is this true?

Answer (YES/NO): NO